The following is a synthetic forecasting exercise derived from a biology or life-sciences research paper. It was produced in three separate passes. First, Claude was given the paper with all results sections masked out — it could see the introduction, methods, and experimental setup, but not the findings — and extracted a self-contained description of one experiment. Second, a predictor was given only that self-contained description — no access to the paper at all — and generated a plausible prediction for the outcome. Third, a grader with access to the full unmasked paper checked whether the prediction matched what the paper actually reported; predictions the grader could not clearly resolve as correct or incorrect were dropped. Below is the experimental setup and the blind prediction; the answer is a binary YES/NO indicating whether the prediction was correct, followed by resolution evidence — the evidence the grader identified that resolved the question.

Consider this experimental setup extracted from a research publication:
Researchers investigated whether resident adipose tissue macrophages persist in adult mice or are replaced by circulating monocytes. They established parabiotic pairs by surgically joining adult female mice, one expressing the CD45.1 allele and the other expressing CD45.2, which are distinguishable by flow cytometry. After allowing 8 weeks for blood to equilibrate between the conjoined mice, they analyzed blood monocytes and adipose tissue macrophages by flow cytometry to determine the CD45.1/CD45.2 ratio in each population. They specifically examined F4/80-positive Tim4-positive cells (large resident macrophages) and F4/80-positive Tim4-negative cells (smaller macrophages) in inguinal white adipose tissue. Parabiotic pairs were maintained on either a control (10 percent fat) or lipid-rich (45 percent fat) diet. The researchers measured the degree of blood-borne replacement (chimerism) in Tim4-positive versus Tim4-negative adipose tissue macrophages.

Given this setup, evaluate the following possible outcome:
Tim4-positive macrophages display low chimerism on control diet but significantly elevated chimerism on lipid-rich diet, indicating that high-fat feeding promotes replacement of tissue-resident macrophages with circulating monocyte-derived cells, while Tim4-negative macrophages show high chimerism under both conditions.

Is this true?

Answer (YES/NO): NO